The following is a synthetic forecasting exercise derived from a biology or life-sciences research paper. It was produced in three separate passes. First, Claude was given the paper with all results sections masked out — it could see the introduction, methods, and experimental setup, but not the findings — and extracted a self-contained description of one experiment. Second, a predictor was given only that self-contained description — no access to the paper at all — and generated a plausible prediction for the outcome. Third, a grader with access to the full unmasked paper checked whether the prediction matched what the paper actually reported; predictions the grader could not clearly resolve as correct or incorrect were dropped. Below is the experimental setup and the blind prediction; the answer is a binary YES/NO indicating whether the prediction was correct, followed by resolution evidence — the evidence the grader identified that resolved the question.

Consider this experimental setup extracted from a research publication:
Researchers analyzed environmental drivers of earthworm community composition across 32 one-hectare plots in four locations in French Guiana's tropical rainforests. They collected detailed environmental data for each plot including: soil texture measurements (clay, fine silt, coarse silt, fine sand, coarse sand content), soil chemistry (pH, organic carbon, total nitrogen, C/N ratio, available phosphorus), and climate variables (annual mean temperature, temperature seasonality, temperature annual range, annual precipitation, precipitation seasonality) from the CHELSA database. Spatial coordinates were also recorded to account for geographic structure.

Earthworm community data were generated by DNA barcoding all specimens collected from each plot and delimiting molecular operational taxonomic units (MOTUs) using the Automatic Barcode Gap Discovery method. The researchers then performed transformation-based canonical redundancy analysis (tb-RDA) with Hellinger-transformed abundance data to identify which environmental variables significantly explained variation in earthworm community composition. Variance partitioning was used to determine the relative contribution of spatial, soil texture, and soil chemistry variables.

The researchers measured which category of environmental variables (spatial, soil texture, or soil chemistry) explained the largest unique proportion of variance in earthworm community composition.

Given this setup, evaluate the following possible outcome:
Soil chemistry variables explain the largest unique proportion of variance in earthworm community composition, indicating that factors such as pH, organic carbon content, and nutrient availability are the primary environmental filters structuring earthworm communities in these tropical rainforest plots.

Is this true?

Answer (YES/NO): NO